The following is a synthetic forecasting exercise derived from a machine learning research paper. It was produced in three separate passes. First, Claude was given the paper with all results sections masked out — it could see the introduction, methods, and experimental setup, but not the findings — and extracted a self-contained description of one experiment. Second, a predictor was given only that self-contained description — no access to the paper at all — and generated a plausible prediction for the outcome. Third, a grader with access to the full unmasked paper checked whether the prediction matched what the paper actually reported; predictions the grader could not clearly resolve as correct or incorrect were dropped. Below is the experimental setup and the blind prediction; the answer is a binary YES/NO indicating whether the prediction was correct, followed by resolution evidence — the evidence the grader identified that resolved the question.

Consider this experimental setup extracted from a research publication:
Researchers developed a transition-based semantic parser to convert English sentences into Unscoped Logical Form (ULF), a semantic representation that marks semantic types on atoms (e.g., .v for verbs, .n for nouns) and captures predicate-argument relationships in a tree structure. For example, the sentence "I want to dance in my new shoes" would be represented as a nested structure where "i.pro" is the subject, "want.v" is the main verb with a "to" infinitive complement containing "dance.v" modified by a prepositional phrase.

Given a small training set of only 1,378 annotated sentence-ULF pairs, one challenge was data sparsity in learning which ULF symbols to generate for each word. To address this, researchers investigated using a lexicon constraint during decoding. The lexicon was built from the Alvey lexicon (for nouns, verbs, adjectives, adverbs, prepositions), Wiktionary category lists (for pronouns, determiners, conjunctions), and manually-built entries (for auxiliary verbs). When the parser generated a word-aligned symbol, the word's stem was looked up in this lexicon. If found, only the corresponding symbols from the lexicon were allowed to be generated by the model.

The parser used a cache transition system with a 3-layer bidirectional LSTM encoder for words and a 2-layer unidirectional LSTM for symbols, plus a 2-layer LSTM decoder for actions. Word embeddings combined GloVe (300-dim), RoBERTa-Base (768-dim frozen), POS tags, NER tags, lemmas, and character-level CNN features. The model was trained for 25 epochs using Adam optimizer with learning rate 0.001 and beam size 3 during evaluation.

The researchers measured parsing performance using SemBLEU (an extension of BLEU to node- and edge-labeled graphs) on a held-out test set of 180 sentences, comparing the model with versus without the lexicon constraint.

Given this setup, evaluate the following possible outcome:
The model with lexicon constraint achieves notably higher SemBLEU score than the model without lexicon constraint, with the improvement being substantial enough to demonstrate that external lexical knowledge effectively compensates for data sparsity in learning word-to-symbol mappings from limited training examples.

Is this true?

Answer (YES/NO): NO